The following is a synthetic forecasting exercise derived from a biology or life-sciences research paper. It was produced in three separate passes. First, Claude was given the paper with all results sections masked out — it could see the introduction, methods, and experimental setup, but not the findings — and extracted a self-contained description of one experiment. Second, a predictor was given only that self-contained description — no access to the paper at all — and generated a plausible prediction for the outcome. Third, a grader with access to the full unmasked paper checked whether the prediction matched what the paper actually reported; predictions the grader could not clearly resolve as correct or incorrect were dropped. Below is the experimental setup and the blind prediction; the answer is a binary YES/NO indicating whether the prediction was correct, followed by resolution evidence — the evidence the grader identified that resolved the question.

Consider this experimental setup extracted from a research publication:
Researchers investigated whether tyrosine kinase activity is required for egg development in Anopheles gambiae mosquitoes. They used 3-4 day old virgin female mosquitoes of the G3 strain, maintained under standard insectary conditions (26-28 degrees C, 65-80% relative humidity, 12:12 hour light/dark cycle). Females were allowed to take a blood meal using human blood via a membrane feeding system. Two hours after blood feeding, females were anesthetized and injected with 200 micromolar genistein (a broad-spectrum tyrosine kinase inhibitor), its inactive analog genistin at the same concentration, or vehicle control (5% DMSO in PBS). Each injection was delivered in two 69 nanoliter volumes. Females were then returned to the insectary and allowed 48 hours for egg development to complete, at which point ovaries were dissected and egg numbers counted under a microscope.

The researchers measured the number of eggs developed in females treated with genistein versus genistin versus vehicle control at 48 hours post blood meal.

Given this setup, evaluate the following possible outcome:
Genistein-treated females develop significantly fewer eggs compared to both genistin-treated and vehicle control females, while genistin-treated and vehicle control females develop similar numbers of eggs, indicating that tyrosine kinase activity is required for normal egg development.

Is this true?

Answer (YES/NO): YES